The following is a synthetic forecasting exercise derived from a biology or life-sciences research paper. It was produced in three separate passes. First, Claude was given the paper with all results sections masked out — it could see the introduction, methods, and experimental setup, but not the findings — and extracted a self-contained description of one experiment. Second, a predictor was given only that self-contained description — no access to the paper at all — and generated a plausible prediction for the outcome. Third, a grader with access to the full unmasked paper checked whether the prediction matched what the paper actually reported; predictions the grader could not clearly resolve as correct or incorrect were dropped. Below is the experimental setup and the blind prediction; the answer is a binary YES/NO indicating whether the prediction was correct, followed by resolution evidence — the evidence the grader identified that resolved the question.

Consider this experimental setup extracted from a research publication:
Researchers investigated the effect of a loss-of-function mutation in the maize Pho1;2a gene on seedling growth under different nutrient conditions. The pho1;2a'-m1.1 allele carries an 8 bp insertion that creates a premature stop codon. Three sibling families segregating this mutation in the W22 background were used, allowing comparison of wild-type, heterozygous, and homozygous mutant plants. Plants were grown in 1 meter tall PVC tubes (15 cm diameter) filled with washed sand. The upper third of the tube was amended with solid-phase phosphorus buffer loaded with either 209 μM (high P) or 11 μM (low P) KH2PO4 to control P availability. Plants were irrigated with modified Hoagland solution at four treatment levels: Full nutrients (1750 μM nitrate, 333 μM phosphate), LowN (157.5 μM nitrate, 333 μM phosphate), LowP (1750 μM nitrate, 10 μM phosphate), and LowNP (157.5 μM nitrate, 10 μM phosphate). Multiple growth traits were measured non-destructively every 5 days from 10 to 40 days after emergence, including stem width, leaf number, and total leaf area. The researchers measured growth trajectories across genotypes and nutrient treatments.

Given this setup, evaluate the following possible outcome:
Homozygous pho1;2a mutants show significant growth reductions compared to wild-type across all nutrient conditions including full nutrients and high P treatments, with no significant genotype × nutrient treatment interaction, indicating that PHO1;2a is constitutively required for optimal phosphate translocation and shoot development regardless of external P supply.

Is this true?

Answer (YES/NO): NO